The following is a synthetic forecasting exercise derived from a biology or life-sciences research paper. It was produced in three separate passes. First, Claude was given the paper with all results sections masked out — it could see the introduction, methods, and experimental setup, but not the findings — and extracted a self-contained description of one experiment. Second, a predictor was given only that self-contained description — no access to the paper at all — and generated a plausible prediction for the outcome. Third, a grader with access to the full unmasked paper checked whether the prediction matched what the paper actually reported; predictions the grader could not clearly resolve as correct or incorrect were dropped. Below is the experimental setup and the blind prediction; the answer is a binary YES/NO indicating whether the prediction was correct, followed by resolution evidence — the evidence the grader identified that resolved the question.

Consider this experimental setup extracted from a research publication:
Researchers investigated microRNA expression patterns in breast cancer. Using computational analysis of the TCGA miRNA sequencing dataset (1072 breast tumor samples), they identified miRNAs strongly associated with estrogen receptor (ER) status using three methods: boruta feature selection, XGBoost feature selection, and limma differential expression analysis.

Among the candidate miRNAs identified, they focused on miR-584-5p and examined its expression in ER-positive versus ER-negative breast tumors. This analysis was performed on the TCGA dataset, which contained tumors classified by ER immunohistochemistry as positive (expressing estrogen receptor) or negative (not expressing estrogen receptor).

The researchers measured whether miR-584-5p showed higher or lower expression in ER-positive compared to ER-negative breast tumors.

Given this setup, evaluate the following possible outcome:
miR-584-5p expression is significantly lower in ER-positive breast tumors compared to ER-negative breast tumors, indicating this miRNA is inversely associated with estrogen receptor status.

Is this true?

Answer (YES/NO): YES